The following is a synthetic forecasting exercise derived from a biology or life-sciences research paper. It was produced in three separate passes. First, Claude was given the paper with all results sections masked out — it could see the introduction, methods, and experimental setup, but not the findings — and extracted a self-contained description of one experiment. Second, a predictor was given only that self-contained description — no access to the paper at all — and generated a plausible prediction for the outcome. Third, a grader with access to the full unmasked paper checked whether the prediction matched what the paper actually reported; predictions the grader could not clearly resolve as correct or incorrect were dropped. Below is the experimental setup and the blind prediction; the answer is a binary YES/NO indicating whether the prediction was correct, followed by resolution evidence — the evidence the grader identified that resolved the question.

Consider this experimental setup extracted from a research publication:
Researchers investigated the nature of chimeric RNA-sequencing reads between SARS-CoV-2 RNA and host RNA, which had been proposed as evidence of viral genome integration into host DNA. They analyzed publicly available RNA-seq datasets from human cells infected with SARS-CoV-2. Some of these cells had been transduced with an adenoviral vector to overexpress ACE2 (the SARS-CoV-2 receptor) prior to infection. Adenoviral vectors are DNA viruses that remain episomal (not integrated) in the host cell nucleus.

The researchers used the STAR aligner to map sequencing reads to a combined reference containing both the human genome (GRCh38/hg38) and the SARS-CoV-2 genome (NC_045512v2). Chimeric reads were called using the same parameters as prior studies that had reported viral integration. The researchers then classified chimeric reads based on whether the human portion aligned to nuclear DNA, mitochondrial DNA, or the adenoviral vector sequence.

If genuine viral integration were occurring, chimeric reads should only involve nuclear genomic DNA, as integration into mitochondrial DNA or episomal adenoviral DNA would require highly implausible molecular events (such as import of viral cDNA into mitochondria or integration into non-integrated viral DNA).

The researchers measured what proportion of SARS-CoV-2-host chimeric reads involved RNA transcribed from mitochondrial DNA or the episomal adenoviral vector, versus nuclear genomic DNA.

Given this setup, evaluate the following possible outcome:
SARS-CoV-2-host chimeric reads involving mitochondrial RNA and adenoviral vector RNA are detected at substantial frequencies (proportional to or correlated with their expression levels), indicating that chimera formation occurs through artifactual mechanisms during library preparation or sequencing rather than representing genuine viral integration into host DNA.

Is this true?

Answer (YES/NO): YES